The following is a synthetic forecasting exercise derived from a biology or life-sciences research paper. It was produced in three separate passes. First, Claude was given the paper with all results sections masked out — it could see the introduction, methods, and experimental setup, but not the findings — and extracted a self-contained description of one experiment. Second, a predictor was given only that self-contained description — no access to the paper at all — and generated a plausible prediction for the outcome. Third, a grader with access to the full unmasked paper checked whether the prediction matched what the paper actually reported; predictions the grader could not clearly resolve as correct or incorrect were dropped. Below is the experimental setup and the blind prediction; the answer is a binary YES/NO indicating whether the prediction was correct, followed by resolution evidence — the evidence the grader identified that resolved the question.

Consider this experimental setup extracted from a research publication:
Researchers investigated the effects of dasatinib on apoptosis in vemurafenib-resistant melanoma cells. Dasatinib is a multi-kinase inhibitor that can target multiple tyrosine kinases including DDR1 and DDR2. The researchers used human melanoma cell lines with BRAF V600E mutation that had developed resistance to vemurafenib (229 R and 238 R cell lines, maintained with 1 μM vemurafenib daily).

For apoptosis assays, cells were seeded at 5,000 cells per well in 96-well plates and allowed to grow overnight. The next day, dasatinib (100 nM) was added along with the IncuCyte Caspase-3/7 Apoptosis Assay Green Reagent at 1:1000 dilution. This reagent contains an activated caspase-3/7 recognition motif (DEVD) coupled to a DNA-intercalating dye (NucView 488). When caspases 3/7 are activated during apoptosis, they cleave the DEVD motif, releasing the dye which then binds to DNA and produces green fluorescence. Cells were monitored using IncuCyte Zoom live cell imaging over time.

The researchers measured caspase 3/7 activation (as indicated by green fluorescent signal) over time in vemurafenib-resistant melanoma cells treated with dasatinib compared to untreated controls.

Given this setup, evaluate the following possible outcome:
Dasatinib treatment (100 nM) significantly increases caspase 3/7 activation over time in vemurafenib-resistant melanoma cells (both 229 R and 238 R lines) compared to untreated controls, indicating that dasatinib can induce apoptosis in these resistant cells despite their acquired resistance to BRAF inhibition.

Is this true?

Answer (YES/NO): YES